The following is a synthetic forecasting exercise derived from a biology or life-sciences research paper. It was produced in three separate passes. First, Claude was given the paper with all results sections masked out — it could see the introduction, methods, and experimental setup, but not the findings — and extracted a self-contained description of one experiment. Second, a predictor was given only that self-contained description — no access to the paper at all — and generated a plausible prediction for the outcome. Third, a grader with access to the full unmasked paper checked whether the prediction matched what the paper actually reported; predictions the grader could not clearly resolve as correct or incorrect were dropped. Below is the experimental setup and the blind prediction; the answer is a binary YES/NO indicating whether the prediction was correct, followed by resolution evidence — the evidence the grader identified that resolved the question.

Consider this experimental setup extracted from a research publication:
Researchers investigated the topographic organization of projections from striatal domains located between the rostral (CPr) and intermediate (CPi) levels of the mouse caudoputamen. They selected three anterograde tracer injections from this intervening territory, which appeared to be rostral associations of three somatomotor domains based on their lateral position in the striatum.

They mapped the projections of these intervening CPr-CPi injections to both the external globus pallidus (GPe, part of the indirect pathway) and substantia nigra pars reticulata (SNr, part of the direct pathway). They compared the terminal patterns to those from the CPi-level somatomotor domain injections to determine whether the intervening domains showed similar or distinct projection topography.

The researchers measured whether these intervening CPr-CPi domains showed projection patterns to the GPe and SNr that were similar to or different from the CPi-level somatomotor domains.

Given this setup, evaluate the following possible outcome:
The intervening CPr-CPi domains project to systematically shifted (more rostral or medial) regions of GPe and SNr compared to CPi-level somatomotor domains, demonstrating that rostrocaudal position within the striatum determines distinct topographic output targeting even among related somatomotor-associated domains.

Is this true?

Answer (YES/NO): NO